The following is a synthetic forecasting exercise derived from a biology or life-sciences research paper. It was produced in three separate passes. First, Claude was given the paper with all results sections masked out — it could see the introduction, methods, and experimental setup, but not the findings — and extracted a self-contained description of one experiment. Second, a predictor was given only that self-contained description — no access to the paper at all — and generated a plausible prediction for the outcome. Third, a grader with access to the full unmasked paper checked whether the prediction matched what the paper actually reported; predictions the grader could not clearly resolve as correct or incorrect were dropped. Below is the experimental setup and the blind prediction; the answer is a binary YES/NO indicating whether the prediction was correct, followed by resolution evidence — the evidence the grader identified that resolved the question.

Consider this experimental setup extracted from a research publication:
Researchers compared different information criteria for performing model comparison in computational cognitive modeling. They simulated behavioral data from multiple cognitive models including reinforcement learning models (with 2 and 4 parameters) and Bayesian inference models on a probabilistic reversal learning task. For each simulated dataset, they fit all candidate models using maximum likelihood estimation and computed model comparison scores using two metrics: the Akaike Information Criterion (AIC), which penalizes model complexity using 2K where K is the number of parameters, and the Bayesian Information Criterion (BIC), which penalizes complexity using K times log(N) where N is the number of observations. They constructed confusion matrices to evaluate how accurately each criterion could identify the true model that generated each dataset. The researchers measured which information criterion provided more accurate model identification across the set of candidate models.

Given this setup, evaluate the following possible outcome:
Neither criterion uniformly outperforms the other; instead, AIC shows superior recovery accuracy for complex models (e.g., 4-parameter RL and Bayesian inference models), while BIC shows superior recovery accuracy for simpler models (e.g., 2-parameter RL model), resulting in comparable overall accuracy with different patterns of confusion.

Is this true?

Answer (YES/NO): NO